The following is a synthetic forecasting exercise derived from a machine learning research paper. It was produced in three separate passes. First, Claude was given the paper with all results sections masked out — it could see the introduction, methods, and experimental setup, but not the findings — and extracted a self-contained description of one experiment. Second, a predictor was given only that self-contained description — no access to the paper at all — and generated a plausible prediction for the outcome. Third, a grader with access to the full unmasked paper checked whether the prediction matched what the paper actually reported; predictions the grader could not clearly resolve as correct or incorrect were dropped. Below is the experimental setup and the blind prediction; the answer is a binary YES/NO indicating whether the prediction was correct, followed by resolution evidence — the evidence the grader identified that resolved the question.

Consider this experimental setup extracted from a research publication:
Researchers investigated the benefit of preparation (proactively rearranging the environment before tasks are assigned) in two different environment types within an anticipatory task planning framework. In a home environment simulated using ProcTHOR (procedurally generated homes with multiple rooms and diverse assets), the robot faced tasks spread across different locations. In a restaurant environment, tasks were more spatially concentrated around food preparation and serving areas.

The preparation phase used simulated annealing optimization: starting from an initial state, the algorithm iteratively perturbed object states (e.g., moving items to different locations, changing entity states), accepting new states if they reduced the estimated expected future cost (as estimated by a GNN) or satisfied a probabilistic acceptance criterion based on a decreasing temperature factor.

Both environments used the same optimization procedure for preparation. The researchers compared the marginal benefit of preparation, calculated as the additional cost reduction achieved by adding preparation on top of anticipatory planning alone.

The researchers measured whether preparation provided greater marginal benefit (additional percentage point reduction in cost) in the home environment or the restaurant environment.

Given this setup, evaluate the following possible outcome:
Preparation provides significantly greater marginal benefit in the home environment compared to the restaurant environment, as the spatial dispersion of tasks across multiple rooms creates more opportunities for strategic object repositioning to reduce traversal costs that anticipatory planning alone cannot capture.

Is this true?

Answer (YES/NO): YES